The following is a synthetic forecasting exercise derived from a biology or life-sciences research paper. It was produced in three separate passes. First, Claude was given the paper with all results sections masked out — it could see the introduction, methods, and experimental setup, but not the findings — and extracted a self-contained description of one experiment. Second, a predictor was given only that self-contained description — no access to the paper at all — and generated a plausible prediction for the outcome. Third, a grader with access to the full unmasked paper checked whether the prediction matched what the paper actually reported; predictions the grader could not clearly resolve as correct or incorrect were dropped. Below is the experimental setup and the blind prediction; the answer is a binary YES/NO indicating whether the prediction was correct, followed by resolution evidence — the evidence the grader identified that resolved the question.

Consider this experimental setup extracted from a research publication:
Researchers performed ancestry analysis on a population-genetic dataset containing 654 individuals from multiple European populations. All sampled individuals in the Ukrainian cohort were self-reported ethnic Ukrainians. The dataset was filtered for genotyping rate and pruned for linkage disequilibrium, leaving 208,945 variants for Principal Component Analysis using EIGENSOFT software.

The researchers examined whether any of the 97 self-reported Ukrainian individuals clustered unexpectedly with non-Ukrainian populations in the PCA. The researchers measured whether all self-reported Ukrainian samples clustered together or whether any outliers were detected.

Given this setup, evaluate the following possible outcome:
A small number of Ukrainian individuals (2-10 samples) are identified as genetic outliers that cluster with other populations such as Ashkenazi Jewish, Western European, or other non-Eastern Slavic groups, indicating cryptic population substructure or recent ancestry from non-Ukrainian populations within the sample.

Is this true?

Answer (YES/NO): NO